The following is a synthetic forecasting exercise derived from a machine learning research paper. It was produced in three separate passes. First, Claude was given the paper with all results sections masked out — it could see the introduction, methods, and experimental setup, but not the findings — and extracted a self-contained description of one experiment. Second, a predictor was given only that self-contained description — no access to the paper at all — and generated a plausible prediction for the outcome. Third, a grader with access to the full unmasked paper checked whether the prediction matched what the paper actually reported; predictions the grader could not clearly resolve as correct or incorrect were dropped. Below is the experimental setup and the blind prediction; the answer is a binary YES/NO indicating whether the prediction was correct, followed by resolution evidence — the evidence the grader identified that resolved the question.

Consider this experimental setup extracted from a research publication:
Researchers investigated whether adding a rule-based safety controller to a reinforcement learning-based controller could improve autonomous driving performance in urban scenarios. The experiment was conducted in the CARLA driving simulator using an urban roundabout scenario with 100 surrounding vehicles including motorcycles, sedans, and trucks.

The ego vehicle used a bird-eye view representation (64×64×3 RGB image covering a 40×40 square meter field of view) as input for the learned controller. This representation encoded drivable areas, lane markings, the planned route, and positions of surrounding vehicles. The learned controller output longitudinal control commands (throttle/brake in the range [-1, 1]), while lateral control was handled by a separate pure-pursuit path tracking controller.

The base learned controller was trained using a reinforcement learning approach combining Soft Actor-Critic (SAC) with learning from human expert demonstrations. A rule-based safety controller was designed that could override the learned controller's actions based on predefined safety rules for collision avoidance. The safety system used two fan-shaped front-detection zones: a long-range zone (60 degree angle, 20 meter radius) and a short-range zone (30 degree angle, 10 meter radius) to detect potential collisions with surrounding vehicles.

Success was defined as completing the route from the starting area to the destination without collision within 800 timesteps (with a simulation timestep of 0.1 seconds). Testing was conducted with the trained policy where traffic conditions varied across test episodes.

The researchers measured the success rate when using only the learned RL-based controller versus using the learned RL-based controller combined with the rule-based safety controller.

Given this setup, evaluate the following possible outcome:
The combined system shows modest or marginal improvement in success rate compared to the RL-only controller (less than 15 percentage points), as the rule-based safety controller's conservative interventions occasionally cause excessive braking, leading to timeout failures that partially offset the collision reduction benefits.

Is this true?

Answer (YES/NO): NO